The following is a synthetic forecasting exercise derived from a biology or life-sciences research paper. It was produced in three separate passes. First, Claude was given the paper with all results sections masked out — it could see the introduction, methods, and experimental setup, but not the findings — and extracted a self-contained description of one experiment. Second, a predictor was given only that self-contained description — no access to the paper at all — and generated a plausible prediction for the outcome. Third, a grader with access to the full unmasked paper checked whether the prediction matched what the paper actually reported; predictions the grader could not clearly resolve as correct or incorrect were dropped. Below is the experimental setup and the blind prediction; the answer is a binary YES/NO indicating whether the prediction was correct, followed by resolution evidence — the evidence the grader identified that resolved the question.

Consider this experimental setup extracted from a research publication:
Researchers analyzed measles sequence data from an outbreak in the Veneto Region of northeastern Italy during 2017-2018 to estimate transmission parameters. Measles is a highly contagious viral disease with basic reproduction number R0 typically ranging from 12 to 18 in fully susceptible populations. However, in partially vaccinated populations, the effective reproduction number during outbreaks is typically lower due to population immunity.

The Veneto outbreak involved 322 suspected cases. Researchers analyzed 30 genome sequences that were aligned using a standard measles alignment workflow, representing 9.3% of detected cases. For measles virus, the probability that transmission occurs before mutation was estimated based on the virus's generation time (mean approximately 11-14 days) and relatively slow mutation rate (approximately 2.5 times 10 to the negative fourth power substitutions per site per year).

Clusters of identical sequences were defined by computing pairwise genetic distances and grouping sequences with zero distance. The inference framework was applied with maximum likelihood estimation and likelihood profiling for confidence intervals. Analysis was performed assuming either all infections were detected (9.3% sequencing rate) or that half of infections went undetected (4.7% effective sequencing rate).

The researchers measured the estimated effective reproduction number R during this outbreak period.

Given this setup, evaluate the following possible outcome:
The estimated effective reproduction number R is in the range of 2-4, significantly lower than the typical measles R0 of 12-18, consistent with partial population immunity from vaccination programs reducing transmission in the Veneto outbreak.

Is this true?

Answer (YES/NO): NO